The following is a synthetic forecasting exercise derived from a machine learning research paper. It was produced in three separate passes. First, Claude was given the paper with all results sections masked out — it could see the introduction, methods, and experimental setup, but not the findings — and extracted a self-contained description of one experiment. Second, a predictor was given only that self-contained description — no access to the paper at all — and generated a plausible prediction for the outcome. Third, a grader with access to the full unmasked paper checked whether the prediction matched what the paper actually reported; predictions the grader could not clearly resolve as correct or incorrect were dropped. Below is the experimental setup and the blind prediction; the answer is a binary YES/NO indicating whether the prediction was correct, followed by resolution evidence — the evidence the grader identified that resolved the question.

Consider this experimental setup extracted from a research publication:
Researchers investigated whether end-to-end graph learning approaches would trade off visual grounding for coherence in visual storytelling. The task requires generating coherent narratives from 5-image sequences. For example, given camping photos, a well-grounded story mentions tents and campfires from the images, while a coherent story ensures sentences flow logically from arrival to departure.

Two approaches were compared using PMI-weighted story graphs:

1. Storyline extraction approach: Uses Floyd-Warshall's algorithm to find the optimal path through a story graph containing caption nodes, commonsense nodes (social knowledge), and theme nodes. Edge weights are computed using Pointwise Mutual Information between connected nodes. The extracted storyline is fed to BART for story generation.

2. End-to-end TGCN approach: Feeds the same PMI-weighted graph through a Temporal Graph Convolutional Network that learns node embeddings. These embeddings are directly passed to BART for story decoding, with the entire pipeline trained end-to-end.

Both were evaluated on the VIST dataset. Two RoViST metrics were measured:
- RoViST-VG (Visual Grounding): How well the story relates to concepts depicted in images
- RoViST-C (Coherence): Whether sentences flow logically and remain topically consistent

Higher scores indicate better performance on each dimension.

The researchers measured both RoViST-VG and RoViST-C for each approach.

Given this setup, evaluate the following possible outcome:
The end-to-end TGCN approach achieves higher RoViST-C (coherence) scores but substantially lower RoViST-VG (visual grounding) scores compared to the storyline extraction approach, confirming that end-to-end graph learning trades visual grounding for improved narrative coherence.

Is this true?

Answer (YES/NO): YES